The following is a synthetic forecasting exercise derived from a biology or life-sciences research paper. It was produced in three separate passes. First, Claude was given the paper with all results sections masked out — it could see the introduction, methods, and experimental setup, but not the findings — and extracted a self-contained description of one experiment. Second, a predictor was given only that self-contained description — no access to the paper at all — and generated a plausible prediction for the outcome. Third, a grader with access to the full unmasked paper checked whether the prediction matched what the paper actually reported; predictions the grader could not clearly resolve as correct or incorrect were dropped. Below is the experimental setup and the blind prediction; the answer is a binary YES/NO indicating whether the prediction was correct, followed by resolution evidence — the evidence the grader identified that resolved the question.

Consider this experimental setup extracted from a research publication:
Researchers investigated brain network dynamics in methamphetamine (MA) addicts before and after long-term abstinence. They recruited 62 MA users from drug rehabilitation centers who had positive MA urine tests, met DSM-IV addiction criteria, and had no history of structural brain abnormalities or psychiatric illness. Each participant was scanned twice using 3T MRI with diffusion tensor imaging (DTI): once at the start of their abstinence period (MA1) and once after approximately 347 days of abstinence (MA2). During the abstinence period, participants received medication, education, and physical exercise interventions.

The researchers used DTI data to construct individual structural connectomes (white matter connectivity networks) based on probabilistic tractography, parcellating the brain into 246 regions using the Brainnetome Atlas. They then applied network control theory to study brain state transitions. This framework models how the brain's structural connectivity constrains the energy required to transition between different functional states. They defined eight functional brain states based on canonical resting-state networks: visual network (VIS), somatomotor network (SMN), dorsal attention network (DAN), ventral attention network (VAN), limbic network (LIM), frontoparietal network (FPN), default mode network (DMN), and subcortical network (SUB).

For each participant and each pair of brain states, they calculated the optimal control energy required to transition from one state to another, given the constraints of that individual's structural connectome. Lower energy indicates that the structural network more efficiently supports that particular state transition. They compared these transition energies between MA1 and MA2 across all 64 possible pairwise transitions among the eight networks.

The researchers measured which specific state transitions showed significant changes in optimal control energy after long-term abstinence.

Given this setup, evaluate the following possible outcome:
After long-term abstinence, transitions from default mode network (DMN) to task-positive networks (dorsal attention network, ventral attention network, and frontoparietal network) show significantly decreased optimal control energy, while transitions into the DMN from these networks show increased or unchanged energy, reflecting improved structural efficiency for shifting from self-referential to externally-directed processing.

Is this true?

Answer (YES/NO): NO